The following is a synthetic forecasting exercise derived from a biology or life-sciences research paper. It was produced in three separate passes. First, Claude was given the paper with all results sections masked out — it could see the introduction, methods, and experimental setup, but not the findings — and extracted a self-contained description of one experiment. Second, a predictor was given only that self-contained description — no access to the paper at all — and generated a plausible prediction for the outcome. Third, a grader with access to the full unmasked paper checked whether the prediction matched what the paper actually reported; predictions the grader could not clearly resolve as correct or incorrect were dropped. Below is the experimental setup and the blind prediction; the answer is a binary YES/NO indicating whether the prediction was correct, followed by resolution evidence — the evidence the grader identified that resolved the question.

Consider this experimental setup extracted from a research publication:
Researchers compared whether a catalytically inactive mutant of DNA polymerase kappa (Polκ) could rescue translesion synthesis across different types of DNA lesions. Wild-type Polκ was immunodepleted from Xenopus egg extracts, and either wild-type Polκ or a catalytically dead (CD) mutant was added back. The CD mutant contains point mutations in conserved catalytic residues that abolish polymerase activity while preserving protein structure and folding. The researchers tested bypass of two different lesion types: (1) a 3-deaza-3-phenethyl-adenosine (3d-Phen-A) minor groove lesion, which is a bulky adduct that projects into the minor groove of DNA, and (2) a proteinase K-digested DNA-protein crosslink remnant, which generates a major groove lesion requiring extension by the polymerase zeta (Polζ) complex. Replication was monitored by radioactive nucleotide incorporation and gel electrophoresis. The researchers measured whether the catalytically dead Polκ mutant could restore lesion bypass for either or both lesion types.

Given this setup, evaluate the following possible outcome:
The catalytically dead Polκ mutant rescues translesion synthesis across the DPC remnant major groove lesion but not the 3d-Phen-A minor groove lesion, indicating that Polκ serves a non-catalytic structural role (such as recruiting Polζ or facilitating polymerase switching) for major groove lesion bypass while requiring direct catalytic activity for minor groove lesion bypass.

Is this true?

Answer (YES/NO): YES